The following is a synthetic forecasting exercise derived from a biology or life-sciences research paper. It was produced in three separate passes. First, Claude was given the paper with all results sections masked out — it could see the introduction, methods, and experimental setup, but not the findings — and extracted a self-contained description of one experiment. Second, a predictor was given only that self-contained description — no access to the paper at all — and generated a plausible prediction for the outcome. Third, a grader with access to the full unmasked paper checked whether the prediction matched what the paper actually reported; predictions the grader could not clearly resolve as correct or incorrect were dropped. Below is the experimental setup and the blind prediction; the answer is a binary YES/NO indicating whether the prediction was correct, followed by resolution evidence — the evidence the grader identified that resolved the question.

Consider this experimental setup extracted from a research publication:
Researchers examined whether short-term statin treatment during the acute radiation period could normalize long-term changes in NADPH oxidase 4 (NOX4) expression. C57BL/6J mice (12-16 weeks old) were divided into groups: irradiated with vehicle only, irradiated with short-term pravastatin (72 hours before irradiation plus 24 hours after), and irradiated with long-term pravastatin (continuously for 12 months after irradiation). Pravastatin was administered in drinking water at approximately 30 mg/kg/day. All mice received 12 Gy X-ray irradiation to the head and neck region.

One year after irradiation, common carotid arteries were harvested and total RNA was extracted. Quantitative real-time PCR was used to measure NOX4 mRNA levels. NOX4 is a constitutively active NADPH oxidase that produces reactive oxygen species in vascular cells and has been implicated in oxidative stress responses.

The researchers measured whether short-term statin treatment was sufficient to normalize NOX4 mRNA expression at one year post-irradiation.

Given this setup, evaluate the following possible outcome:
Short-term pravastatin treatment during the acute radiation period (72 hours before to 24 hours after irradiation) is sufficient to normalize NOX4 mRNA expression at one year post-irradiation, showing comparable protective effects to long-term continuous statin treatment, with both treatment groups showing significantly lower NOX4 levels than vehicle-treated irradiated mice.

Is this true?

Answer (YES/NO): YES